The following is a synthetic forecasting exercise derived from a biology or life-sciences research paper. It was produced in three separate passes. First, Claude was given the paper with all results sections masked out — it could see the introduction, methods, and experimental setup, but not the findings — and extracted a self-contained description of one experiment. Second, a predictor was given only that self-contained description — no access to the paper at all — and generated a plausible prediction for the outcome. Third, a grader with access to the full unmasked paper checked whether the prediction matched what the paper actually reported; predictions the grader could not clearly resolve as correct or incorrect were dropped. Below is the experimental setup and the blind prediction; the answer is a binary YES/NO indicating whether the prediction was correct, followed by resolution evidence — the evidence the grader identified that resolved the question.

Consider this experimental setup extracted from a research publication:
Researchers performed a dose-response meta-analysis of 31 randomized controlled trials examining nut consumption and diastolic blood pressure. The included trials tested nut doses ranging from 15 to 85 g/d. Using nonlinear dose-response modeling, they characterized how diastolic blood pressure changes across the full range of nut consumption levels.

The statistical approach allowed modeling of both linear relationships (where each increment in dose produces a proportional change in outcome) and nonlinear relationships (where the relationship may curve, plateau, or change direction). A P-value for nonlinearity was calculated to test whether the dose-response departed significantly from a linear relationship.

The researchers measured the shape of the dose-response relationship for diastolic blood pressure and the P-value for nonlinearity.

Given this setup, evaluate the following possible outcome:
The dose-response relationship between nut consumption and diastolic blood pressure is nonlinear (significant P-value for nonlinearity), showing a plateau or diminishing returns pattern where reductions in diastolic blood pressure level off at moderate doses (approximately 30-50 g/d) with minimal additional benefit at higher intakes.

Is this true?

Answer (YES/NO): NO